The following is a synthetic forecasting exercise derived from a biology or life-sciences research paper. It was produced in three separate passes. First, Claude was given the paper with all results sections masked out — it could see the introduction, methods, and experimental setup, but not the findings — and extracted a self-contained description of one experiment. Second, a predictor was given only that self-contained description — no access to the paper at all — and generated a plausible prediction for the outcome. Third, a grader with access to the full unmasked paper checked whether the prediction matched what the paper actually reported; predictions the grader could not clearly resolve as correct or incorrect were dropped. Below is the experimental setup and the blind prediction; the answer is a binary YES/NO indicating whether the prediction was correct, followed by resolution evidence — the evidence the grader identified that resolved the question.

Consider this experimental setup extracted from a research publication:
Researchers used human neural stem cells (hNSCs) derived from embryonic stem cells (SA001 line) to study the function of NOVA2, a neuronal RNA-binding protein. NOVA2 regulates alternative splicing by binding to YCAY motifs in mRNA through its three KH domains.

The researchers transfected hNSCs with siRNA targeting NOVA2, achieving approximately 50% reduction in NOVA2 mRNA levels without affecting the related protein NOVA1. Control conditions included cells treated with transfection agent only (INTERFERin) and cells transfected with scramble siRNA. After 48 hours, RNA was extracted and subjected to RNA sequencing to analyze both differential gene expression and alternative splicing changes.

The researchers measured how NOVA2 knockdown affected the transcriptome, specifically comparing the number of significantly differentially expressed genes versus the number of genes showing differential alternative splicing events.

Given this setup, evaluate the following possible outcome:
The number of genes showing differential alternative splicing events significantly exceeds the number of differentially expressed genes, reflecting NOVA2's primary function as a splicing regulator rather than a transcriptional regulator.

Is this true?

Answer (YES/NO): YES